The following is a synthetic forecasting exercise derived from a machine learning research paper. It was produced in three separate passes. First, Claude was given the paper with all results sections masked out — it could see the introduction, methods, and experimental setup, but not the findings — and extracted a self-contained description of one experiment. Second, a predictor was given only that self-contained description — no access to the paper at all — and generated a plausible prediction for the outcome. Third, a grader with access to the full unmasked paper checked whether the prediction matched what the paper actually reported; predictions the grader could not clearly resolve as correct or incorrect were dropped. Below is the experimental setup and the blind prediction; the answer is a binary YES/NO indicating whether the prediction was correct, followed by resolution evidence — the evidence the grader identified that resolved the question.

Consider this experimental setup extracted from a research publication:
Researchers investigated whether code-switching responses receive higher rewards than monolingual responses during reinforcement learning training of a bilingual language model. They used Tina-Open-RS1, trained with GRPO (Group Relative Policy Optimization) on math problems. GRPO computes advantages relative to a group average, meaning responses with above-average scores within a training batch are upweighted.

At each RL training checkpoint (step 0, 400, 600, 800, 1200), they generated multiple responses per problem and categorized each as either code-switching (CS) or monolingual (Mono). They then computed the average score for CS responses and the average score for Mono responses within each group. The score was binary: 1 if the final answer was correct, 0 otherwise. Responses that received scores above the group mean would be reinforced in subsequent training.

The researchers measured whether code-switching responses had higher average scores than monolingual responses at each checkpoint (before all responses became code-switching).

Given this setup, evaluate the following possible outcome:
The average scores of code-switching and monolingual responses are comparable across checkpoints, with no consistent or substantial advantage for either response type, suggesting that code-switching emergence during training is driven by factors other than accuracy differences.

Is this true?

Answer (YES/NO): NO